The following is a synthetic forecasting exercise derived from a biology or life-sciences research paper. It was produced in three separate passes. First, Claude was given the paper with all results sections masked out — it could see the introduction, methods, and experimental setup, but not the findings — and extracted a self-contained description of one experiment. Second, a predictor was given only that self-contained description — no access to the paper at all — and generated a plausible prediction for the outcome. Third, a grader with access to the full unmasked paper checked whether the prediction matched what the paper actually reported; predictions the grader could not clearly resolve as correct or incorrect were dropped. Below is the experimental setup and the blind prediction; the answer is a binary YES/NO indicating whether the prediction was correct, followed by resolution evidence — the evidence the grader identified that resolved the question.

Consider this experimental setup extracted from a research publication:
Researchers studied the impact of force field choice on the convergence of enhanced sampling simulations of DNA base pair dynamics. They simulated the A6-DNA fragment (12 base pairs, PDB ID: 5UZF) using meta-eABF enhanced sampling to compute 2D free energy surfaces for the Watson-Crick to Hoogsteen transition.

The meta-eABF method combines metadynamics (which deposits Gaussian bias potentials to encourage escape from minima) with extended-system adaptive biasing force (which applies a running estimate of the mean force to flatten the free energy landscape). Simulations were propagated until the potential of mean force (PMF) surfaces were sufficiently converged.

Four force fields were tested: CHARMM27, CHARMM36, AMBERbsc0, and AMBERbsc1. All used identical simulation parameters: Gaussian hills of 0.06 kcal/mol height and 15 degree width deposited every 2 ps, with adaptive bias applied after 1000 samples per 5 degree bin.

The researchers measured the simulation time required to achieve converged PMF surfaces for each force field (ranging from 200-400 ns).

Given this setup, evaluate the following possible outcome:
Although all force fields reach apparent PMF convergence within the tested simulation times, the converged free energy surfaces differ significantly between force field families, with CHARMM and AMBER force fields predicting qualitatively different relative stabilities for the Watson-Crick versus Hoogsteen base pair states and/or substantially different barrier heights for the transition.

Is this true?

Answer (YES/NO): YES